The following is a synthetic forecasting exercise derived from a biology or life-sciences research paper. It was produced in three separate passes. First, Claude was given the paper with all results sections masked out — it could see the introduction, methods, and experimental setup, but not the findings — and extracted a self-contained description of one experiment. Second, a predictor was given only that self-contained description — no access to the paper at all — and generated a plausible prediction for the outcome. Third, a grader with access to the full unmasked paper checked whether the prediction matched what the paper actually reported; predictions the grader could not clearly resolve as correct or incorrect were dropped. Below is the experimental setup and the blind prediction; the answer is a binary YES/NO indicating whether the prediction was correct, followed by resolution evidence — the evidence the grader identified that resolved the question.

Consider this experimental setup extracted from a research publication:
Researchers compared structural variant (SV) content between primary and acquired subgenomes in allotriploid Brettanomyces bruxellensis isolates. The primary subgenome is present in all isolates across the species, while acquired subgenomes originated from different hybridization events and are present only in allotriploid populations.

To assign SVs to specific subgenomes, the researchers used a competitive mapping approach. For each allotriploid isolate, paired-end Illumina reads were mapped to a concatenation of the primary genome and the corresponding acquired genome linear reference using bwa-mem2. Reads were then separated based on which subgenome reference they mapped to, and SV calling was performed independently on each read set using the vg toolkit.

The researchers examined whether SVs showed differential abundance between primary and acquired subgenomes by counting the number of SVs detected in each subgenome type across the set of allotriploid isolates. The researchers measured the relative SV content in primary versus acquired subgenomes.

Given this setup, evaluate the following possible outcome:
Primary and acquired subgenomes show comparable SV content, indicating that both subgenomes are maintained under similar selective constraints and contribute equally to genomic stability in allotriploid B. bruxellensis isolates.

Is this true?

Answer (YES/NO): NO